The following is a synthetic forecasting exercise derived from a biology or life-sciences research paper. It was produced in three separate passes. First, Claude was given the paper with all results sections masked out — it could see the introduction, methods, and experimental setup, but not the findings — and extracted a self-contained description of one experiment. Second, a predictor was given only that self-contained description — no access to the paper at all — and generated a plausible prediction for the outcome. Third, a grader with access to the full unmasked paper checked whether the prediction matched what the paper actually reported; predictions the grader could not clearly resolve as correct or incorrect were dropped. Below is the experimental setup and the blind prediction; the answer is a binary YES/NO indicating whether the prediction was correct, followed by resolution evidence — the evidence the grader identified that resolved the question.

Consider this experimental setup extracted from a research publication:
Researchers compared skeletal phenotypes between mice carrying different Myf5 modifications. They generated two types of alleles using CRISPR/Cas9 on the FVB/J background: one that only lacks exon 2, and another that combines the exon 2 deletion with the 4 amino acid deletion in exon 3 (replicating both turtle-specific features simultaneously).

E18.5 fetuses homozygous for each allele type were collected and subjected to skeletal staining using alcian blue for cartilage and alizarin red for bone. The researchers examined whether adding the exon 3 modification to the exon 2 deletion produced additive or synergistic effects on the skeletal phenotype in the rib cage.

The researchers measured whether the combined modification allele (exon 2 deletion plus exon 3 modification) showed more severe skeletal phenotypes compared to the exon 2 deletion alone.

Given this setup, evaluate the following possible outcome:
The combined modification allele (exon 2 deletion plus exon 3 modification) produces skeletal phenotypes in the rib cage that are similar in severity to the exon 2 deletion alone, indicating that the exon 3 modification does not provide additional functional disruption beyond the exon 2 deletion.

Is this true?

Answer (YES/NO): YES